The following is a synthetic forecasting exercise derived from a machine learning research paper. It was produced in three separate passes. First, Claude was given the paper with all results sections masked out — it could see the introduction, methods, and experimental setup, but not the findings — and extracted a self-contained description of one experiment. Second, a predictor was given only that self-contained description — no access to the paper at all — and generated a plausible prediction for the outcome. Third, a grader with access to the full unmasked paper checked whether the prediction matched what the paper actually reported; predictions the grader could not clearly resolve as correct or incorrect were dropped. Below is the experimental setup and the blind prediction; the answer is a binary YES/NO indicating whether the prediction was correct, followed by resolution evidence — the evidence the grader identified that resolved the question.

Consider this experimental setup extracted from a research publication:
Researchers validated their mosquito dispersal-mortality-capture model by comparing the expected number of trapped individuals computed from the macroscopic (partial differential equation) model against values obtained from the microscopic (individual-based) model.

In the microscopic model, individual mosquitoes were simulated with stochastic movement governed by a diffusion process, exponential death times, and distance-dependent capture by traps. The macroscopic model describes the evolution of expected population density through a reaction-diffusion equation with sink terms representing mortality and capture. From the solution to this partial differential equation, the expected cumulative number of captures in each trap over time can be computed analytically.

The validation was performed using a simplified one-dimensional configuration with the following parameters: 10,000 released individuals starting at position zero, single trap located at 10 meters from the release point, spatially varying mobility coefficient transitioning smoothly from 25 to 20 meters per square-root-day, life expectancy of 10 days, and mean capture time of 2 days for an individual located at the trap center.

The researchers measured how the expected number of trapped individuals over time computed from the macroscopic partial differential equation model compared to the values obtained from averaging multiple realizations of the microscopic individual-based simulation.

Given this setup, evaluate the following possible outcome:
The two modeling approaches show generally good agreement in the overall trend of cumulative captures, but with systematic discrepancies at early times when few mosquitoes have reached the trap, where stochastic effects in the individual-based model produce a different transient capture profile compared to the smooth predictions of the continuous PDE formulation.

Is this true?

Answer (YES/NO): NO